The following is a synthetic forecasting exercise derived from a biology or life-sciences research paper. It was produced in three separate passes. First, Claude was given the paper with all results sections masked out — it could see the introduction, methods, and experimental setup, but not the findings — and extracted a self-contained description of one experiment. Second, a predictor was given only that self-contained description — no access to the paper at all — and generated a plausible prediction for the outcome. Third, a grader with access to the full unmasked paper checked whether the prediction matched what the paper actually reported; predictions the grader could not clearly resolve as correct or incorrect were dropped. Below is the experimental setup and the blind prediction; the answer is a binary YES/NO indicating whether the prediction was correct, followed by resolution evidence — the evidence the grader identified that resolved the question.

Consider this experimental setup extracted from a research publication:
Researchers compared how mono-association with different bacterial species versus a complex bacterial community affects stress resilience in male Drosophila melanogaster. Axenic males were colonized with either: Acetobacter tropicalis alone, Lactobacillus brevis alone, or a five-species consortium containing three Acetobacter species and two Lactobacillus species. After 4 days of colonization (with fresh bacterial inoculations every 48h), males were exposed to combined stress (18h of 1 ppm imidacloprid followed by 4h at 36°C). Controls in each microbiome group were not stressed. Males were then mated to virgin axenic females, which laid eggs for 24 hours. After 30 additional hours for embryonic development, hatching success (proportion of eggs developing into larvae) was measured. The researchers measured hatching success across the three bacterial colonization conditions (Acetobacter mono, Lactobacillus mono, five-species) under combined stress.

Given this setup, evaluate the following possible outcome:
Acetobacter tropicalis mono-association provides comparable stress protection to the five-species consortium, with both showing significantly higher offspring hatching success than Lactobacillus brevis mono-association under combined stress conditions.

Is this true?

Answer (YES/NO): NO